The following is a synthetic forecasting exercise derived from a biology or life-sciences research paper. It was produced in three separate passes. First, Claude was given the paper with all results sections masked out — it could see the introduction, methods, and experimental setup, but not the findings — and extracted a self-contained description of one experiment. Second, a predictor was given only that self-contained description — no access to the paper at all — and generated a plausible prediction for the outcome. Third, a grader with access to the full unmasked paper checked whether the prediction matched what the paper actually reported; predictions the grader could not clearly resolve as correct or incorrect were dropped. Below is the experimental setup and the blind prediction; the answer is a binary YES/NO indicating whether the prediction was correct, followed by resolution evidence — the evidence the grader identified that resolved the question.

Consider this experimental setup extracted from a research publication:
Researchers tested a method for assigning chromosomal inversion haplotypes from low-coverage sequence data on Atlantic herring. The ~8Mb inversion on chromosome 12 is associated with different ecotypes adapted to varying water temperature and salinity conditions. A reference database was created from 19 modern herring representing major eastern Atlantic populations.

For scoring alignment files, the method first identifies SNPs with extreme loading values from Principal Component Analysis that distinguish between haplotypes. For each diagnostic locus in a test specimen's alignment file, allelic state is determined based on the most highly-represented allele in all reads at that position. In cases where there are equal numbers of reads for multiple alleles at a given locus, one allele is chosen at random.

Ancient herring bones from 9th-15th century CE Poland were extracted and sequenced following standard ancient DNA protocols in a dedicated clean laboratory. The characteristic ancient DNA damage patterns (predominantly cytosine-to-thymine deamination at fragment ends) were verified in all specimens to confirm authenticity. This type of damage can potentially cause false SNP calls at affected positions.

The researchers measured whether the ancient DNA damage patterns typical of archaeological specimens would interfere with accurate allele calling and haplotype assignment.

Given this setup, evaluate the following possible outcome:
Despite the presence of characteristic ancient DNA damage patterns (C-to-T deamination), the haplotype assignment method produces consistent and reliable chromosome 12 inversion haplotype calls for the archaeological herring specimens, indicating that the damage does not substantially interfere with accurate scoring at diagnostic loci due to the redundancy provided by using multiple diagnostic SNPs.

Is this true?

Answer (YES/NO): YES